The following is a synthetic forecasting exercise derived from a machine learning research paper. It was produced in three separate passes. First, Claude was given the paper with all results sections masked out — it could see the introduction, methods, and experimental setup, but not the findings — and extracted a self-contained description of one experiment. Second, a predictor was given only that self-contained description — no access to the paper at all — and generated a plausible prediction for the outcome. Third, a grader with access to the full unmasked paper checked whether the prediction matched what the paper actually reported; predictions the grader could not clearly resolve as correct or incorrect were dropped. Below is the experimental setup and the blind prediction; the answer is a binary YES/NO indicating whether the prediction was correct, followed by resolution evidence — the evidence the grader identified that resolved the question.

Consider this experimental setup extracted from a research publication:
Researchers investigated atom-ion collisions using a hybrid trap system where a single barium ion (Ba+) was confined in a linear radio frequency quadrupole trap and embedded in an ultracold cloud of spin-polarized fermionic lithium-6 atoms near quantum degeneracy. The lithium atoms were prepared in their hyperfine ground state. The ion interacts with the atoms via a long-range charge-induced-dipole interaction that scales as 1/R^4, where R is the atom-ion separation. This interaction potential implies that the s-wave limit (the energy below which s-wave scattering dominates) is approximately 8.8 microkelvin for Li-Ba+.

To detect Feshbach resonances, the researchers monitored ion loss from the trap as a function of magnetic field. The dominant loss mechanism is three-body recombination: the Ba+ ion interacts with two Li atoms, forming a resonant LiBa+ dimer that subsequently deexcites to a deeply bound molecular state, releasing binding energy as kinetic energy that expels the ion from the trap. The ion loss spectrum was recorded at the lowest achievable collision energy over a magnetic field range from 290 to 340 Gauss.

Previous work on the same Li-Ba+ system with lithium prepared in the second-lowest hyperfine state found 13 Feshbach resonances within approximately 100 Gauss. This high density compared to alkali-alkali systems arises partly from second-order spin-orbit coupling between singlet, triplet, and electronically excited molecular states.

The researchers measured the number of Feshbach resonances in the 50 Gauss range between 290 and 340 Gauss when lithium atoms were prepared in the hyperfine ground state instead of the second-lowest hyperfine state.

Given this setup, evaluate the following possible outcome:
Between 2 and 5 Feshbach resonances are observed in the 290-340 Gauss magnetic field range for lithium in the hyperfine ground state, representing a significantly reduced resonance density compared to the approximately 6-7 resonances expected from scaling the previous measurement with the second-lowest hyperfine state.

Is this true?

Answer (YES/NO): NO